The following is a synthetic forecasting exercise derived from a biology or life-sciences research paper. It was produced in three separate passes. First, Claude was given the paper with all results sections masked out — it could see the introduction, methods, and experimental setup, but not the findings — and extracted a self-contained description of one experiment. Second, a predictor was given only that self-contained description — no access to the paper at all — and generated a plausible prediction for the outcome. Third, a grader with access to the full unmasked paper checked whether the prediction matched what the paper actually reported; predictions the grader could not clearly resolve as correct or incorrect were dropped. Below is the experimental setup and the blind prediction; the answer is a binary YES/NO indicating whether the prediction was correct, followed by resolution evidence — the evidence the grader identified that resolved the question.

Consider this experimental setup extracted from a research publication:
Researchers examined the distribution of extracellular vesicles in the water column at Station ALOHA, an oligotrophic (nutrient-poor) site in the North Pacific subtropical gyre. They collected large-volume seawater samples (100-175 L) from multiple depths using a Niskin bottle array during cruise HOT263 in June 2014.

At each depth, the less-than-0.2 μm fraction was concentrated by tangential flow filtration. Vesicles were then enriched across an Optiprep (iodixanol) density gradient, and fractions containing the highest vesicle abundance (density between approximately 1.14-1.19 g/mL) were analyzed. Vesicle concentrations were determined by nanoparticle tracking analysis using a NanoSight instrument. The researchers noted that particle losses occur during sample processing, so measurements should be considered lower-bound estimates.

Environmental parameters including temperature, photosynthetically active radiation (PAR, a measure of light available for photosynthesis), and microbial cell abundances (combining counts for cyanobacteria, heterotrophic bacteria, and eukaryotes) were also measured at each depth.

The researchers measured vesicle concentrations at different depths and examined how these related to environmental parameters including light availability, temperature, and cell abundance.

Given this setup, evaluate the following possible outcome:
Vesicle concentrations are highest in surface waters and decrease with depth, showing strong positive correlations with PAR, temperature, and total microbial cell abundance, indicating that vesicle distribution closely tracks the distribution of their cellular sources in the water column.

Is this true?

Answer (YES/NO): NO